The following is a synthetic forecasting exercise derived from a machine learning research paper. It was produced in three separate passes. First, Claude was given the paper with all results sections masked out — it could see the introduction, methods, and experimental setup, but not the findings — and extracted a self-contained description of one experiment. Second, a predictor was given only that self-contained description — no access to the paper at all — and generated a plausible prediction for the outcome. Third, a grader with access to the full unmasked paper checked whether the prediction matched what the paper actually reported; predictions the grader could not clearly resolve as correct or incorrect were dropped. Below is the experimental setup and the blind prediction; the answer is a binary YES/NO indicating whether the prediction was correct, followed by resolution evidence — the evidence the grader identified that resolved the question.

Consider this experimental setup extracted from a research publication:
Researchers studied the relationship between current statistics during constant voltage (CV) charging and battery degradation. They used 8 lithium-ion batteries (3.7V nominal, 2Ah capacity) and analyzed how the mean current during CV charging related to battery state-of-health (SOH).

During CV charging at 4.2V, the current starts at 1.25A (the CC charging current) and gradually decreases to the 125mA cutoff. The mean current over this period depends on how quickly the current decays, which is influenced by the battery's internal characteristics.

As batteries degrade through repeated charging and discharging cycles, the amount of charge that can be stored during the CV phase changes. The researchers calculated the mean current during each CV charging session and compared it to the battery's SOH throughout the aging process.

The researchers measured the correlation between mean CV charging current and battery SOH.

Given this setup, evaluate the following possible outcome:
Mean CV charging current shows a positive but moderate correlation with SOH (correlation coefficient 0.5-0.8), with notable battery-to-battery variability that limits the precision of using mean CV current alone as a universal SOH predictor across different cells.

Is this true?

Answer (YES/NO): NO